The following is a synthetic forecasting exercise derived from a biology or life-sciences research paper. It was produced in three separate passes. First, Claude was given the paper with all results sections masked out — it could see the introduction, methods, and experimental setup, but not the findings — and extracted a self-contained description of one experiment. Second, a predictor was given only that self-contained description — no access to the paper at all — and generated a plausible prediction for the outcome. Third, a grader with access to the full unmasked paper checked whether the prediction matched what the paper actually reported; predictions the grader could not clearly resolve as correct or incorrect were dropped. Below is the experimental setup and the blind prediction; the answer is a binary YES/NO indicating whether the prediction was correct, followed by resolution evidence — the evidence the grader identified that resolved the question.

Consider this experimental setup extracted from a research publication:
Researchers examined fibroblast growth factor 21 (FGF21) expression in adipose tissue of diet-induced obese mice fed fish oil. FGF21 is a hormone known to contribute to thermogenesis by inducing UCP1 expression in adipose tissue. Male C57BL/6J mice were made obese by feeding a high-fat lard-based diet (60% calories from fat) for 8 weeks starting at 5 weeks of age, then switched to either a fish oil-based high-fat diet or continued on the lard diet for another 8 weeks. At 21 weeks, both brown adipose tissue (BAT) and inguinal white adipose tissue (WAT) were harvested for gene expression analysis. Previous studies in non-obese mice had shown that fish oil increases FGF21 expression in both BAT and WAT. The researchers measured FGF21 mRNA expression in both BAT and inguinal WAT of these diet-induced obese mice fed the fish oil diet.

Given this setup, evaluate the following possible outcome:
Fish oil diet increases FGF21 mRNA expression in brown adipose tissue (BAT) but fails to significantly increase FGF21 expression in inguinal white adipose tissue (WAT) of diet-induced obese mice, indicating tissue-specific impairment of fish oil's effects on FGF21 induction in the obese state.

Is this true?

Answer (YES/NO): YES